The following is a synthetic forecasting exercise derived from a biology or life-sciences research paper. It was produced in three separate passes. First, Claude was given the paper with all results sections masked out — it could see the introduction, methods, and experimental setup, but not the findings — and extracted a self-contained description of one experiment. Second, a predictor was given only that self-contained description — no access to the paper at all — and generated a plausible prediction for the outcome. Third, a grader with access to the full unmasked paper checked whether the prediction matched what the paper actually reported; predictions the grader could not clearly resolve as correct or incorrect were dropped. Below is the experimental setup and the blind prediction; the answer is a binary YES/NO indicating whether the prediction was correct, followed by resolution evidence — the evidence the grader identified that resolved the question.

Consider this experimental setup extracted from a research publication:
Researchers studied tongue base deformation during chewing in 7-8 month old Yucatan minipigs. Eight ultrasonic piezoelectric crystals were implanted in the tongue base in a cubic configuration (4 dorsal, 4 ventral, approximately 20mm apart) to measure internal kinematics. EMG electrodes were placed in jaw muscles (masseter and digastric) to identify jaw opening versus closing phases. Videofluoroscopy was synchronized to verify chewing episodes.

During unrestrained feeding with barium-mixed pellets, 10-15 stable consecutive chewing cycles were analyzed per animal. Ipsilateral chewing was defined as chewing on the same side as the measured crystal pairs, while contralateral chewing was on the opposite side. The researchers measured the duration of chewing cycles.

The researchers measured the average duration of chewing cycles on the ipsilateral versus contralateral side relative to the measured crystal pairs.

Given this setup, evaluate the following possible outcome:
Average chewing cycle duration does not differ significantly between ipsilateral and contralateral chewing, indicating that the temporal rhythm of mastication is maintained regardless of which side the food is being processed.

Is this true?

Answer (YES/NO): NO